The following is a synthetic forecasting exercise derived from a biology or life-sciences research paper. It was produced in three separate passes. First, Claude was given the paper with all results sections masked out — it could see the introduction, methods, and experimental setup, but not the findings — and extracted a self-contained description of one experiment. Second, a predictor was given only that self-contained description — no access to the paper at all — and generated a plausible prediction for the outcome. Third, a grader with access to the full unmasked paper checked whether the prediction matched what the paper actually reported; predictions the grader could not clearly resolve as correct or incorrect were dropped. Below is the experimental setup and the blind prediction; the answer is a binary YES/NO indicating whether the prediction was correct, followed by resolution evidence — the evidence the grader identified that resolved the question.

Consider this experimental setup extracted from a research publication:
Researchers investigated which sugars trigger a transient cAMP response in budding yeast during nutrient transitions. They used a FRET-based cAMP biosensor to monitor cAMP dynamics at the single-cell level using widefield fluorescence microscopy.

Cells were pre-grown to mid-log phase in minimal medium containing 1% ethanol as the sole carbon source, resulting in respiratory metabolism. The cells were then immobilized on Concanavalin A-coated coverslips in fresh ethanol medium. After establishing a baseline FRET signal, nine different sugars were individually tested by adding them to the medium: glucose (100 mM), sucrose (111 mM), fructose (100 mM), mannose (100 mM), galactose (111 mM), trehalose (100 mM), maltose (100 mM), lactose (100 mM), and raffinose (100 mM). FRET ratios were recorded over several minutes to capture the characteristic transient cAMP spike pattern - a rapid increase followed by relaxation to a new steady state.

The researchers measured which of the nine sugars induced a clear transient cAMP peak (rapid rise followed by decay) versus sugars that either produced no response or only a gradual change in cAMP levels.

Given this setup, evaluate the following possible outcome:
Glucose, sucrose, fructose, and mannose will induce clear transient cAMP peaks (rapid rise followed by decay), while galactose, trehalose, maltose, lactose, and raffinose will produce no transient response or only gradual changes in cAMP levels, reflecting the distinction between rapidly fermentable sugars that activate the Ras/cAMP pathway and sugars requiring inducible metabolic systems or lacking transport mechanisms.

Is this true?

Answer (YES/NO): NO